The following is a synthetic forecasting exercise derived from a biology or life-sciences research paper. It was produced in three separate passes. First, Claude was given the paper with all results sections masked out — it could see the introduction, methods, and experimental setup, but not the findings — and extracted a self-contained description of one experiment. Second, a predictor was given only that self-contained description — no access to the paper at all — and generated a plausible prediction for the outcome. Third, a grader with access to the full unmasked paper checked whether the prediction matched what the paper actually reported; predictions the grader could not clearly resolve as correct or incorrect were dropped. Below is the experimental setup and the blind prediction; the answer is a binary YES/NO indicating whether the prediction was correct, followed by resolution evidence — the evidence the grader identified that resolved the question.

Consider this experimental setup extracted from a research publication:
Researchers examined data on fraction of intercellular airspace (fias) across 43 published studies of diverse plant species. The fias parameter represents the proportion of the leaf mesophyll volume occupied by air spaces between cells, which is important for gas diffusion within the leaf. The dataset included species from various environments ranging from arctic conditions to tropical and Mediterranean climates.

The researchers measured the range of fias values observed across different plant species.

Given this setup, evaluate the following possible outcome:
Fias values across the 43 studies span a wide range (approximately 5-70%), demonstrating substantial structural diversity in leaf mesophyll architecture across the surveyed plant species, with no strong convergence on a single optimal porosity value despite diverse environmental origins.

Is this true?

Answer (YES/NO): YES